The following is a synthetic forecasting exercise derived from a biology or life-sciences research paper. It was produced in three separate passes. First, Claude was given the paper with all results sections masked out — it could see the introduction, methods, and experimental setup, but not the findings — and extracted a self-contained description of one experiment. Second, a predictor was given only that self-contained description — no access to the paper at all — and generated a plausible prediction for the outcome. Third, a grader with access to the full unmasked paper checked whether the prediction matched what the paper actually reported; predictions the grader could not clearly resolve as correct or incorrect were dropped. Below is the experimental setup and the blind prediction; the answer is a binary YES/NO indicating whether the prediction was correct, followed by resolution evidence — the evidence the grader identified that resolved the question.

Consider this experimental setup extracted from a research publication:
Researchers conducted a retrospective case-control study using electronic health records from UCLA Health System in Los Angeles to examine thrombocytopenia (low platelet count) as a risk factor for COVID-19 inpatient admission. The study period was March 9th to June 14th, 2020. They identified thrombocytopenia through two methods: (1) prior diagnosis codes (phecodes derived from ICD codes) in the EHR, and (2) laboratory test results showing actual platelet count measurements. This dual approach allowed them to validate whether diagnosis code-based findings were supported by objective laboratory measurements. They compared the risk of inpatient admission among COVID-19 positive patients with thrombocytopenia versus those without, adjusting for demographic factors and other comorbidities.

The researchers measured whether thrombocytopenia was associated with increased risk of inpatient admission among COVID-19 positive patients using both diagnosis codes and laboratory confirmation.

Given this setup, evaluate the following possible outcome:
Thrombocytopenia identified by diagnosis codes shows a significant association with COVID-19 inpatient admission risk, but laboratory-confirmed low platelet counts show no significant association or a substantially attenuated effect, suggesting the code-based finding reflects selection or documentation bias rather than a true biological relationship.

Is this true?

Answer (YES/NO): NO